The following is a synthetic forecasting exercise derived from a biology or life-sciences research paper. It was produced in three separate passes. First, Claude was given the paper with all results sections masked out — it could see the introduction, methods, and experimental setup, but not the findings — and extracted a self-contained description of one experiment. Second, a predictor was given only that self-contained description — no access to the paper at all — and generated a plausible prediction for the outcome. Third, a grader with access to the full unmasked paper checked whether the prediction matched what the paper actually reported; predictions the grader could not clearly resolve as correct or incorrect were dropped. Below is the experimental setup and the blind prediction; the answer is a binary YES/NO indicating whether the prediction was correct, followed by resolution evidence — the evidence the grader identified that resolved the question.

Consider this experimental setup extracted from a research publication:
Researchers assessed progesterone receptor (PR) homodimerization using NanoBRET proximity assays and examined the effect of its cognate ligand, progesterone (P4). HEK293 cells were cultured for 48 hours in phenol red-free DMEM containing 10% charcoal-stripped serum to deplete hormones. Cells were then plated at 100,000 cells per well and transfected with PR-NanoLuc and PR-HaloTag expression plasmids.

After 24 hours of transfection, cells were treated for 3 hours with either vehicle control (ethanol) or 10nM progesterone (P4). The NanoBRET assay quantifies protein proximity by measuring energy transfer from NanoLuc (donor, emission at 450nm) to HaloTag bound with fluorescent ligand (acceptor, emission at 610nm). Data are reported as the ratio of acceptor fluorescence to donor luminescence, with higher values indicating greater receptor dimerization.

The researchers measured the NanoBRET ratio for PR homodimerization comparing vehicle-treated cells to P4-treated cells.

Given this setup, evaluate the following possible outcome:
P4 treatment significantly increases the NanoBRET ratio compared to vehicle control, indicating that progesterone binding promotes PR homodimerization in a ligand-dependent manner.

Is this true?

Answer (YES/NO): YES